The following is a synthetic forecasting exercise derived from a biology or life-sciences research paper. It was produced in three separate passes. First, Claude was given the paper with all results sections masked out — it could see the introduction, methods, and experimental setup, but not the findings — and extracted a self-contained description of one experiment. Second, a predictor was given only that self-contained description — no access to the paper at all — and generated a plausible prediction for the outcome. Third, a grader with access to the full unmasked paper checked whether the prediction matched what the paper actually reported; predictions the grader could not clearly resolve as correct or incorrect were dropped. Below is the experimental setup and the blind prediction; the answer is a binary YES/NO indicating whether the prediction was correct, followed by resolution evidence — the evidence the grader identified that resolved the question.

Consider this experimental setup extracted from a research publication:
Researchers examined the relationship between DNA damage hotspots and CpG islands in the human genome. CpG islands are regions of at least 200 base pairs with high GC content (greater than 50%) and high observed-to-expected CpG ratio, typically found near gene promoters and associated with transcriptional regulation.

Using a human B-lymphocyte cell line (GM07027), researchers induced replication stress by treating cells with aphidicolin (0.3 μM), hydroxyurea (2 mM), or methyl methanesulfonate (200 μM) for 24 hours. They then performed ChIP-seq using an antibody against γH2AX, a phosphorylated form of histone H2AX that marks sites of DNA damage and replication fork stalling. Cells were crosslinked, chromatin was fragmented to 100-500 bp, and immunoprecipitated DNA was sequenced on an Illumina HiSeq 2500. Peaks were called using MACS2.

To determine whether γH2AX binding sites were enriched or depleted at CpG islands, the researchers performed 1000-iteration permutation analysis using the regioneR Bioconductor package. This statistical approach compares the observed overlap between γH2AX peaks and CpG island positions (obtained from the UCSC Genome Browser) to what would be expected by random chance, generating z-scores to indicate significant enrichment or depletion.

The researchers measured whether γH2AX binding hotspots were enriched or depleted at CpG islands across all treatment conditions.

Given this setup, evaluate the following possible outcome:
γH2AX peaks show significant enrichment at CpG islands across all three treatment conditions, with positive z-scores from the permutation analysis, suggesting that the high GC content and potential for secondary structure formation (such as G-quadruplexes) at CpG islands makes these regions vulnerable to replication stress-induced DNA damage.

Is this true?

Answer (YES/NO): NO